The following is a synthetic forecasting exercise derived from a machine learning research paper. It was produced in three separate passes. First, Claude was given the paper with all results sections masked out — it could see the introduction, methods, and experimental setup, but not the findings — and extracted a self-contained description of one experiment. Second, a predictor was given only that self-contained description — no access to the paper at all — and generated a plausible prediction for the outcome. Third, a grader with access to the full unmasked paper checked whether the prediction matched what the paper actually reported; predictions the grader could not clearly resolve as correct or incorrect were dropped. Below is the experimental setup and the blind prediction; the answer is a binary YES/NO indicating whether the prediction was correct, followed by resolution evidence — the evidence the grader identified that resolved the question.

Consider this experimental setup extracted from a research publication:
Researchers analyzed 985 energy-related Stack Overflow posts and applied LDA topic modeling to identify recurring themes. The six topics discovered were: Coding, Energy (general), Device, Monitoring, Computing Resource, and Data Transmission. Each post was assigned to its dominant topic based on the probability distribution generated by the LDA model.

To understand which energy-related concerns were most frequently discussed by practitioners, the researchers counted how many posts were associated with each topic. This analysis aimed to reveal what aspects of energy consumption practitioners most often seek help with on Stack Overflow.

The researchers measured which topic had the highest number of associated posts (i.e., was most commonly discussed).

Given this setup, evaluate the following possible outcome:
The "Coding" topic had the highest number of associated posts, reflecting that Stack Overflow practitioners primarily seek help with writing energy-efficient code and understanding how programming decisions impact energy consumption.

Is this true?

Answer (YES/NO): NO